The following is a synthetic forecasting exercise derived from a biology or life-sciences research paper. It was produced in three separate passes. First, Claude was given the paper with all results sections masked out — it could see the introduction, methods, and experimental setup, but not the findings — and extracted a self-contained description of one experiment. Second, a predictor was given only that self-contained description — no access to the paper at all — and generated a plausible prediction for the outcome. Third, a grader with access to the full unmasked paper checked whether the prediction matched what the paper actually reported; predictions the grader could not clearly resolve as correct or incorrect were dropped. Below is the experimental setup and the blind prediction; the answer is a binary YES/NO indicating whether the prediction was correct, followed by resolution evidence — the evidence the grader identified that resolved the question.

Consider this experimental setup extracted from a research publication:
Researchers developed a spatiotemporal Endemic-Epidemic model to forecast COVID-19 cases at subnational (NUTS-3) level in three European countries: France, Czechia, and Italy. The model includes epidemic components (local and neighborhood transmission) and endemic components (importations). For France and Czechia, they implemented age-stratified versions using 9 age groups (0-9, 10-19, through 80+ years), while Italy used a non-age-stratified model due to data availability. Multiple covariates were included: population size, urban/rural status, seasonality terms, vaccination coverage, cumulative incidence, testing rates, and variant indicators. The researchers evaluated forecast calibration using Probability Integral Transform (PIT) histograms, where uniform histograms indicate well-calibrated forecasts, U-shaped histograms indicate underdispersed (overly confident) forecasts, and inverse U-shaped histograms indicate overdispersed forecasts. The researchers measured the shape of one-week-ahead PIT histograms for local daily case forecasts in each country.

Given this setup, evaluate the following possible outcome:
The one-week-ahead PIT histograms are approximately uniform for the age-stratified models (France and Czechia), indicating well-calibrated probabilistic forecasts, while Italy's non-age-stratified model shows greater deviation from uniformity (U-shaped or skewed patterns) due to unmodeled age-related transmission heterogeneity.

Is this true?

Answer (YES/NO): NO